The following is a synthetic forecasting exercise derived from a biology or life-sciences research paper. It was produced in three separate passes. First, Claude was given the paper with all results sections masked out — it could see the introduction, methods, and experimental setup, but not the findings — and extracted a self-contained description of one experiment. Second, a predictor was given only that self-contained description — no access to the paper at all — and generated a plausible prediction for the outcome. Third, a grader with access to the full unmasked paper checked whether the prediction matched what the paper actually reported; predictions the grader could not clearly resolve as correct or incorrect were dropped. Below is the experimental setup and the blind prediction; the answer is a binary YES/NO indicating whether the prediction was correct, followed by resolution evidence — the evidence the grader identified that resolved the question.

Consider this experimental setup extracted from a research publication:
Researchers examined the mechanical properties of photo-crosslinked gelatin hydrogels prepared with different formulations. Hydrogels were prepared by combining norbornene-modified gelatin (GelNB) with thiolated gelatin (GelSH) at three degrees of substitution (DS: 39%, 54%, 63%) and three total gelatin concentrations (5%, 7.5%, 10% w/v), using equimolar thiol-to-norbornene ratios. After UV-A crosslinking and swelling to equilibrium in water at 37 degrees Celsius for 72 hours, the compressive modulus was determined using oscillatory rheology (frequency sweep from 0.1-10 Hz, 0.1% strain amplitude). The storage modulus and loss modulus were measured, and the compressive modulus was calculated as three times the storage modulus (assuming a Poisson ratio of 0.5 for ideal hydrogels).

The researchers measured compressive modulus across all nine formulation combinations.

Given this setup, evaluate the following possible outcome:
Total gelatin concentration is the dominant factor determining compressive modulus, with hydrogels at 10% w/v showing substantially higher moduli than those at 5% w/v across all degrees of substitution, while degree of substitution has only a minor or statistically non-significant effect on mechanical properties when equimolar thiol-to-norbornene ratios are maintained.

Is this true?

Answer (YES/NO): NO